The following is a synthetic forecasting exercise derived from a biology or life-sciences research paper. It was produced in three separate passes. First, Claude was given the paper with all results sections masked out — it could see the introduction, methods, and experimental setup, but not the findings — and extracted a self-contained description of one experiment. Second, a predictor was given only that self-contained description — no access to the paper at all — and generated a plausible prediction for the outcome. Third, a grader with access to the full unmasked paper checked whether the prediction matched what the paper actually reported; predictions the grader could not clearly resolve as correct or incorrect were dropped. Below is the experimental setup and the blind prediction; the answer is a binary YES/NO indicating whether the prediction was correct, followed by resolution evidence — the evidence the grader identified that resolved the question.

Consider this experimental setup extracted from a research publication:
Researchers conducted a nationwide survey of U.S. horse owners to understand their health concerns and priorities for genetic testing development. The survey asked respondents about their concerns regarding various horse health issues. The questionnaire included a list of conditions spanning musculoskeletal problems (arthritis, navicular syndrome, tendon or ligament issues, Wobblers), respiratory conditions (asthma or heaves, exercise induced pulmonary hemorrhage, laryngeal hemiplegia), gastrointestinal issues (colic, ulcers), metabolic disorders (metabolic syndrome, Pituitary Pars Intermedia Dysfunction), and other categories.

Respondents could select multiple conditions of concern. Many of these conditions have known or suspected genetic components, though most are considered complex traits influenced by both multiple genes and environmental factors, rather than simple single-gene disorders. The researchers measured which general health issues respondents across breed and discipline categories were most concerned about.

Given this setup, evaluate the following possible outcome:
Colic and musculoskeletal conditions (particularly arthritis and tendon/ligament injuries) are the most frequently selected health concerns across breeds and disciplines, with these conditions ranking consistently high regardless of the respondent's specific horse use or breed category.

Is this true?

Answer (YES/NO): YES